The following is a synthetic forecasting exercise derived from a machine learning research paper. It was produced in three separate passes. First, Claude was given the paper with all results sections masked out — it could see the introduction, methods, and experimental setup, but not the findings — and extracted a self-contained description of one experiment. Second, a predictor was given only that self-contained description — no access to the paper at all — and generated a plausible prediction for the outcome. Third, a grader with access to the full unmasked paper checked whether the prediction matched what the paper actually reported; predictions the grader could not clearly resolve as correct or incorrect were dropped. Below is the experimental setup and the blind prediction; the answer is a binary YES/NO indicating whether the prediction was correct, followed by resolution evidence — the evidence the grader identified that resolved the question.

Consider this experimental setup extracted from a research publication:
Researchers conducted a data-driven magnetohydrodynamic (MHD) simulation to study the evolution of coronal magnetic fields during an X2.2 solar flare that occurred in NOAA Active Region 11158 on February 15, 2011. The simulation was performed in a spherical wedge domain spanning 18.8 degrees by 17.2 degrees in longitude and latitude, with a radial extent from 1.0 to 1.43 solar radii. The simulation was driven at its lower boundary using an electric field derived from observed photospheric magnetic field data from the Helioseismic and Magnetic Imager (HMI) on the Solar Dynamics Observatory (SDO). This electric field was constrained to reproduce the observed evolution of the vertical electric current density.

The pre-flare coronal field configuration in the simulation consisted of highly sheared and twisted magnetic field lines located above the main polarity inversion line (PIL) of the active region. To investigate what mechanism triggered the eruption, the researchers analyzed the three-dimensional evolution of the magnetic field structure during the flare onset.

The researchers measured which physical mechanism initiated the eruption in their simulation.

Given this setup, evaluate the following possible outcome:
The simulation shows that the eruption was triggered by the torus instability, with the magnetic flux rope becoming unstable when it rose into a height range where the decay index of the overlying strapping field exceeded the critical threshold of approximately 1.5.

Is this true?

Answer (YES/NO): NO